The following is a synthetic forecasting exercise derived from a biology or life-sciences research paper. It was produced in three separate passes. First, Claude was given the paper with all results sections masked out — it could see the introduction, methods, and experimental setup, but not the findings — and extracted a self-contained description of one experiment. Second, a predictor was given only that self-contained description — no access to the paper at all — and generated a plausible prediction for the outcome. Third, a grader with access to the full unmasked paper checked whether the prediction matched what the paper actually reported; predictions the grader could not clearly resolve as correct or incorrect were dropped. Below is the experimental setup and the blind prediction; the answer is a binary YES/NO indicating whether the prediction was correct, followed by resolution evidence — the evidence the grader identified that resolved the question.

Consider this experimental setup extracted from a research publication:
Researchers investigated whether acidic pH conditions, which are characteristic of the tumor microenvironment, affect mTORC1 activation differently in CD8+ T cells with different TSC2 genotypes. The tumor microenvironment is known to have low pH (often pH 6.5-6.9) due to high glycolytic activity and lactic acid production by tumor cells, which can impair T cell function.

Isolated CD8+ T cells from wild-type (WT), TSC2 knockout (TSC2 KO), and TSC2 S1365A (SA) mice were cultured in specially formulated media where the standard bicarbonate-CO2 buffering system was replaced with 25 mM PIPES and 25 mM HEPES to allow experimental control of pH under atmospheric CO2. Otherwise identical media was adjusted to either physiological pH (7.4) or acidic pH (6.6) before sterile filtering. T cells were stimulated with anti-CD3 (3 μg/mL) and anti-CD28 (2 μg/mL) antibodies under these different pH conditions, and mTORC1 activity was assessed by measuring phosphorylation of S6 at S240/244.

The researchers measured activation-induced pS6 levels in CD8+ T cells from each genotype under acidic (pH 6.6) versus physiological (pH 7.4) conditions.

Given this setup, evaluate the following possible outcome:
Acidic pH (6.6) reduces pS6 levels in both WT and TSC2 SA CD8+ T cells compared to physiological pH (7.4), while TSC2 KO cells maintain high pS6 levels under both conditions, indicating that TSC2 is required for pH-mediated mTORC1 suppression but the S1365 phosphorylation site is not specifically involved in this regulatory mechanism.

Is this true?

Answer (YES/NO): NO